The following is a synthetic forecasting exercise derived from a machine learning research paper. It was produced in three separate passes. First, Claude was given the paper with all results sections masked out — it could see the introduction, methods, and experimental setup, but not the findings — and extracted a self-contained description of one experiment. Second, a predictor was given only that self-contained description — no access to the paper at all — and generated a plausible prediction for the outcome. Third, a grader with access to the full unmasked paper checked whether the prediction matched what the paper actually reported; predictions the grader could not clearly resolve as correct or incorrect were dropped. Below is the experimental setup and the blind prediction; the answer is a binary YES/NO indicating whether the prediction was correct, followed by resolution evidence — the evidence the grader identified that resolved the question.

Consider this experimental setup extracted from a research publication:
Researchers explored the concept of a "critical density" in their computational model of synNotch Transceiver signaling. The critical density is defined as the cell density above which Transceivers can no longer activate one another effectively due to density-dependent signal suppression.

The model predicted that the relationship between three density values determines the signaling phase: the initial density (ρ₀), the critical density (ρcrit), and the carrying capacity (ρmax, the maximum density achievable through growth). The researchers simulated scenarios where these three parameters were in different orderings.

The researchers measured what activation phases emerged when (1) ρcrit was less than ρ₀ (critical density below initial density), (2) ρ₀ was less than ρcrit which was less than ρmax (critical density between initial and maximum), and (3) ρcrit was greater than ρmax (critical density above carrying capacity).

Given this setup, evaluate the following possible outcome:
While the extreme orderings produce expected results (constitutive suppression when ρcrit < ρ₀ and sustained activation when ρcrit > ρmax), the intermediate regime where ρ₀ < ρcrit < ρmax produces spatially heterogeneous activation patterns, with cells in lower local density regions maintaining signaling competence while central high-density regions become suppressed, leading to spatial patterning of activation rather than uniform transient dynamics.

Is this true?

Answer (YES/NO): NO